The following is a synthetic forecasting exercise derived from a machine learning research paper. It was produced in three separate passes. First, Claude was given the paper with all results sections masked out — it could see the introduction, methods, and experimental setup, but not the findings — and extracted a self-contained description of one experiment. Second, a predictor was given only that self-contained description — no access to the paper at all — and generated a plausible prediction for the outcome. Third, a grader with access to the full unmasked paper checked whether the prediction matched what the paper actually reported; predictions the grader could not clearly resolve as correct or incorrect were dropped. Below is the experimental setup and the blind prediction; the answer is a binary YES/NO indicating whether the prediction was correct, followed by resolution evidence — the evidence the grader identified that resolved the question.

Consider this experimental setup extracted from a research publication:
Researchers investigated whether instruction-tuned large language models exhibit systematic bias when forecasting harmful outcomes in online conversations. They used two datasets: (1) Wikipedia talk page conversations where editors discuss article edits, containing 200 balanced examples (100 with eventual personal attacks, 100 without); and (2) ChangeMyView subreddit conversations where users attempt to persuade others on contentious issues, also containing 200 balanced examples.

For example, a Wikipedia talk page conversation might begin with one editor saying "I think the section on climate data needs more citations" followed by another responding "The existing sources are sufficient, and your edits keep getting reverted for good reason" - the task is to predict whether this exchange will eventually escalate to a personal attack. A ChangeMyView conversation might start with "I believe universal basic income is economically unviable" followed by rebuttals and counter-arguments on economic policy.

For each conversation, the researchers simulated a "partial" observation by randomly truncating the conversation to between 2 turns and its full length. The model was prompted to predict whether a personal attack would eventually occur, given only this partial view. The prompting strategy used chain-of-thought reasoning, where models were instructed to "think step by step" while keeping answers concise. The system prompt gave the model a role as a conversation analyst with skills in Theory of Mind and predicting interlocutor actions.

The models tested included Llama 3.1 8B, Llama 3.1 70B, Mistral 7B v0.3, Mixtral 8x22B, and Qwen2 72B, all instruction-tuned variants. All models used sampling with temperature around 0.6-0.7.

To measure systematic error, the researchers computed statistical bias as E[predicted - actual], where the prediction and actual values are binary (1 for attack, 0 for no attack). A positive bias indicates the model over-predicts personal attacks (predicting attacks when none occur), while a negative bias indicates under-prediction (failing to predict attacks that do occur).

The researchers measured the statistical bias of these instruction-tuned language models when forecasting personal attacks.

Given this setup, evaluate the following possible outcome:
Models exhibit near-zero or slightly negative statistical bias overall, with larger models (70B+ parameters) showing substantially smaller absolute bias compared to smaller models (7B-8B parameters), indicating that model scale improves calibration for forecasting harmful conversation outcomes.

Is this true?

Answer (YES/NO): NO